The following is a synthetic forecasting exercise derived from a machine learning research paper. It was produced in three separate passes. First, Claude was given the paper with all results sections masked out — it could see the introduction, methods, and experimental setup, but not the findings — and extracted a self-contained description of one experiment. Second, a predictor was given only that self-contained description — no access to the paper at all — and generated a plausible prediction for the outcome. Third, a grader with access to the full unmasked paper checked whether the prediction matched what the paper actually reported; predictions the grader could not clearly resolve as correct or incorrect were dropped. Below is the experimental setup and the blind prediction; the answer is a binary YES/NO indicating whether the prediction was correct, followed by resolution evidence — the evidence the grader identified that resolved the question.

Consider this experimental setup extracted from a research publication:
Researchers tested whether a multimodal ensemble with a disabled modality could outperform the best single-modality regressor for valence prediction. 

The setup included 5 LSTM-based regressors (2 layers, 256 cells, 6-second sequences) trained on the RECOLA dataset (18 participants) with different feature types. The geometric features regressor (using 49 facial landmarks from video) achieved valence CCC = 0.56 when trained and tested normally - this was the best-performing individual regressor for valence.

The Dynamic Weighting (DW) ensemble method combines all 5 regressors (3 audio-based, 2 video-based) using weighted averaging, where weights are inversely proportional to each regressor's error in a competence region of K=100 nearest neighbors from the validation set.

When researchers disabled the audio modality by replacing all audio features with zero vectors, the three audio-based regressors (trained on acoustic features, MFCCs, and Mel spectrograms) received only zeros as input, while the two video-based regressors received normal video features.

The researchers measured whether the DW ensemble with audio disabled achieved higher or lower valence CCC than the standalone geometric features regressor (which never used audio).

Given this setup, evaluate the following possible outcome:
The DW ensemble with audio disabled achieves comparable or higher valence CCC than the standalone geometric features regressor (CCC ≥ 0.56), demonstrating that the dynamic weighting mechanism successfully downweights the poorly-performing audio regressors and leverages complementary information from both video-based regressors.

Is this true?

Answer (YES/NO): YES